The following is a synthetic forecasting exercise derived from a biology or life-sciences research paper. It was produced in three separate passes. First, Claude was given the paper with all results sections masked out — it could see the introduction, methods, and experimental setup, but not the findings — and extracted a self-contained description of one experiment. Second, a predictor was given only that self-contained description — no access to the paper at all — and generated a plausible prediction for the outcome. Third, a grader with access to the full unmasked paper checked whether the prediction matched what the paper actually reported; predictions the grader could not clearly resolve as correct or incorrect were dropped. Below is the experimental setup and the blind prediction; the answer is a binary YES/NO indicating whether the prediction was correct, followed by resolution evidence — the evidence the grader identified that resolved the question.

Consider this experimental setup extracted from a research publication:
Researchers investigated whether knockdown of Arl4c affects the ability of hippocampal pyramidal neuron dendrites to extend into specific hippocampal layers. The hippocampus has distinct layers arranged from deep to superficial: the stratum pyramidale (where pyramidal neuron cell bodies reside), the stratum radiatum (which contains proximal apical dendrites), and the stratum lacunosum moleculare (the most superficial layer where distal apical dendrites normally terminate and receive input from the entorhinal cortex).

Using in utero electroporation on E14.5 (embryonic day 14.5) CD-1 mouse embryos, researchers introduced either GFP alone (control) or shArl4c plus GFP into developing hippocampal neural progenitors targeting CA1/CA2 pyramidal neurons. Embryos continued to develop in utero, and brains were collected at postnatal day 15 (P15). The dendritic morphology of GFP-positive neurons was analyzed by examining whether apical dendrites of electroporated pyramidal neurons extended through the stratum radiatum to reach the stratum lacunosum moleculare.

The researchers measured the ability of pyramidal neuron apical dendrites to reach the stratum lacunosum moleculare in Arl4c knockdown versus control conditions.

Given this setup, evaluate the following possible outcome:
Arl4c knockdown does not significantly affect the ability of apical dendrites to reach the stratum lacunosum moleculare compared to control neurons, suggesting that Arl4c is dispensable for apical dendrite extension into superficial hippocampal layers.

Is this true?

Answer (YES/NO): NO